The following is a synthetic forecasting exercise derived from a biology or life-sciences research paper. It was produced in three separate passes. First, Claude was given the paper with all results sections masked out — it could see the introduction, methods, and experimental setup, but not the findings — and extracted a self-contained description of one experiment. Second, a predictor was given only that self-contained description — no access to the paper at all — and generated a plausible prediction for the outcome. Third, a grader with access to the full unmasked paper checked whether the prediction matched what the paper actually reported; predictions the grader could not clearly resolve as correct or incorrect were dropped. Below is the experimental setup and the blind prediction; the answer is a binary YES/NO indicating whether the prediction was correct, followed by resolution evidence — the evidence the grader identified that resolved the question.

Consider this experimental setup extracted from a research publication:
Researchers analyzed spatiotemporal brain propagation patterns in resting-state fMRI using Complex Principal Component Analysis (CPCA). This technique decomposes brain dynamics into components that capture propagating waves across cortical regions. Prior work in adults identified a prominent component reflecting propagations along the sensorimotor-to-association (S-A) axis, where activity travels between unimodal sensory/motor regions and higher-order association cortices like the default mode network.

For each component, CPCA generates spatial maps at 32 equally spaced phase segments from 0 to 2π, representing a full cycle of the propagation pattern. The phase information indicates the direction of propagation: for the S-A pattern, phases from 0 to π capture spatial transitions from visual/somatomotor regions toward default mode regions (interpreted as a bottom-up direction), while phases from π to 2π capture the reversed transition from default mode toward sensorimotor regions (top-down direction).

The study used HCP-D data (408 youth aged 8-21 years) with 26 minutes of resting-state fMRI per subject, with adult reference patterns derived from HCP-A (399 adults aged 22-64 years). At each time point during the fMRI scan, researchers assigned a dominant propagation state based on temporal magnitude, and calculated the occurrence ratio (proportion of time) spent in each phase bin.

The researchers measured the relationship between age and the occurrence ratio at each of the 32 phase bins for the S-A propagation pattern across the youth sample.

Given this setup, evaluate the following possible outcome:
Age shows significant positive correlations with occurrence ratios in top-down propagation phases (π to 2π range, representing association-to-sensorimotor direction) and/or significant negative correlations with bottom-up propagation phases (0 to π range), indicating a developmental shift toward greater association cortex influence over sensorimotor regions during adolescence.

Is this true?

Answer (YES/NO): YES